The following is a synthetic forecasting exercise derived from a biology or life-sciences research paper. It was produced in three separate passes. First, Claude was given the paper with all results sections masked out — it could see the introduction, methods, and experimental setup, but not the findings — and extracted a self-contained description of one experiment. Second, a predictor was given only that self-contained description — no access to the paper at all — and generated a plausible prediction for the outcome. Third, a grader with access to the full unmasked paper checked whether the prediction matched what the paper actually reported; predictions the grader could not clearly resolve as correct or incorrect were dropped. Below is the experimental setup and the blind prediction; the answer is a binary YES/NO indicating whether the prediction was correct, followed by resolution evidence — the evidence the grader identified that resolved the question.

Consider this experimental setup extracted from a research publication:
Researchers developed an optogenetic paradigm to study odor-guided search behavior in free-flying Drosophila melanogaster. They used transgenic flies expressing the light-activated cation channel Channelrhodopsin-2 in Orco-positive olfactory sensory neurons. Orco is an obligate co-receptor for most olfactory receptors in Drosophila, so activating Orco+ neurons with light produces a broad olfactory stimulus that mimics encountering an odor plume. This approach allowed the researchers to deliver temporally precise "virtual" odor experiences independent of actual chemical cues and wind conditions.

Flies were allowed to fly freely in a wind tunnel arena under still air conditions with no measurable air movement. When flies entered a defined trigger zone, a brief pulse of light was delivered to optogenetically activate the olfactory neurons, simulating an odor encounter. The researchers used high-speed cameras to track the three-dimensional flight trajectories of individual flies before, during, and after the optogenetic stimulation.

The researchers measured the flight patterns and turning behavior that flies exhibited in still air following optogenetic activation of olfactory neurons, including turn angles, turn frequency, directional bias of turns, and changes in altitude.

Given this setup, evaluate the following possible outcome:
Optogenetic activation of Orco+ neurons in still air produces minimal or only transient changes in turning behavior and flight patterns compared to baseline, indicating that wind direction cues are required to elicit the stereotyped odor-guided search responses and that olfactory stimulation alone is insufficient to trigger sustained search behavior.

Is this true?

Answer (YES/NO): NO